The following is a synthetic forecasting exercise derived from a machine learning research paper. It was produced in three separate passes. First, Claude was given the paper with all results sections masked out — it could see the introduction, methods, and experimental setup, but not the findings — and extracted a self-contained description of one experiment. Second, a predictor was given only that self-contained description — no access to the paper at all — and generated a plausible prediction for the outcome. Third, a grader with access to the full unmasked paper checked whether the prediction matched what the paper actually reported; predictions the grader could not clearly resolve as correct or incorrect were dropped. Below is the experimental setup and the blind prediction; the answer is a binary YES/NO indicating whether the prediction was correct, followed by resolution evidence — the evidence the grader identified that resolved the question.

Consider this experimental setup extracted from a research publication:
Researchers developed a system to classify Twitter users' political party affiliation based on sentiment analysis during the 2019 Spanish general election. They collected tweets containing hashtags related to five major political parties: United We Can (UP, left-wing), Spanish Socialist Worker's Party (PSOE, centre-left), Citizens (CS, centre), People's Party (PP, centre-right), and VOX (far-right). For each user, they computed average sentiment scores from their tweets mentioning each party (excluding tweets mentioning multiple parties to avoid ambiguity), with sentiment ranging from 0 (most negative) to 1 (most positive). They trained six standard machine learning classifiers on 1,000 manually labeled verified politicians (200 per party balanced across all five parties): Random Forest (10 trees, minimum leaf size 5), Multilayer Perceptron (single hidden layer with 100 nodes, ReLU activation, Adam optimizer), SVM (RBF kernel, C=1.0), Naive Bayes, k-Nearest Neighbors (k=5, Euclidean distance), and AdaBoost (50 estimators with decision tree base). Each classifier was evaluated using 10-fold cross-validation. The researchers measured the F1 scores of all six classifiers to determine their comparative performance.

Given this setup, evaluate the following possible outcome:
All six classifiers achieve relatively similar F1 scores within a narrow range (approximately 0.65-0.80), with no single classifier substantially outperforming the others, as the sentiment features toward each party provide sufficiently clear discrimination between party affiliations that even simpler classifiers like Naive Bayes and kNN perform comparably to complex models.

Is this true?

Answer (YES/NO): NO